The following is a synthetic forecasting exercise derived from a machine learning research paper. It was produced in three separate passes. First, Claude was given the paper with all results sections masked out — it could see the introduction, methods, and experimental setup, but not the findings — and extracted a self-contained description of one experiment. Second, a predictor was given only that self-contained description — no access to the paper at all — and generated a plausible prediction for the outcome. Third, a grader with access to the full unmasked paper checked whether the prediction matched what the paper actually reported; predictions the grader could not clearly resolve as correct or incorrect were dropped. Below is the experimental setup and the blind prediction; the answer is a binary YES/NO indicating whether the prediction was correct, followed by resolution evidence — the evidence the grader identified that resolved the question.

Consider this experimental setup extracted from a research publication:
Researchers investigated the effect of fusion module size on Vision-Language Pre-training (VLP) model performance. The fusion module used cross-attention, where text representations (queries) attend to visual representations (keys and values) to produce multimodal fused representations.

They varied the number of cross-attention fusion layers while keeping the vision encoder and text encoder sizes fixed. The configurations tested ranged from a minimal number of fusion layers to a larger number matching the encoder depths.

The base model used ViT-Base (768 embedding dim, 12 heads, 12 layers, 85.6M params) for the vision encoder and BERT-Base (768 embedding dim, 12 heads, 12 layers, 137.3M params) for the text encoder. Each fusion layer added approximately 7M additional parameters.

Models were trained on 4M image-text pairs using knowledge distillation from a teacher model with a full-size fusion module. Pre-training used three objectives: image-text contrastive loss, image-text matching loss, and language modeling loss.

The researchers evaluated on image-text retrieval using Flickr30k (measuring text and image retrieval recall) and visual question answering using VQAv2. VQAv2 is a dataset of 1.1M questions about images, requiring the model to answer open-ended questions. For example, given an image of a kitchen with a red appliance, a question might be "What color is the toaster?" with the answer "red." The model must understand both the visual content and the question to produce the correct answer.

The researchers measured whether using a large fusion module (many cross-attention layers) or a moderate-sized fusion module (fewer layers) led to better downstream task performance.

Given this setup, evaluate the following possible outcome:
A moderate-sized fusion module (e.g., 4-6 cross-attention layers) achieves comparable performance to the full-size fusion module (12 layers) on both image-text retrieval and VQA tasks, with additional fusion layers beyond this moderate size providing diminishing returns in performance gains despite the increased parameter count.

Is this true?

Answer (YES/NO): YES